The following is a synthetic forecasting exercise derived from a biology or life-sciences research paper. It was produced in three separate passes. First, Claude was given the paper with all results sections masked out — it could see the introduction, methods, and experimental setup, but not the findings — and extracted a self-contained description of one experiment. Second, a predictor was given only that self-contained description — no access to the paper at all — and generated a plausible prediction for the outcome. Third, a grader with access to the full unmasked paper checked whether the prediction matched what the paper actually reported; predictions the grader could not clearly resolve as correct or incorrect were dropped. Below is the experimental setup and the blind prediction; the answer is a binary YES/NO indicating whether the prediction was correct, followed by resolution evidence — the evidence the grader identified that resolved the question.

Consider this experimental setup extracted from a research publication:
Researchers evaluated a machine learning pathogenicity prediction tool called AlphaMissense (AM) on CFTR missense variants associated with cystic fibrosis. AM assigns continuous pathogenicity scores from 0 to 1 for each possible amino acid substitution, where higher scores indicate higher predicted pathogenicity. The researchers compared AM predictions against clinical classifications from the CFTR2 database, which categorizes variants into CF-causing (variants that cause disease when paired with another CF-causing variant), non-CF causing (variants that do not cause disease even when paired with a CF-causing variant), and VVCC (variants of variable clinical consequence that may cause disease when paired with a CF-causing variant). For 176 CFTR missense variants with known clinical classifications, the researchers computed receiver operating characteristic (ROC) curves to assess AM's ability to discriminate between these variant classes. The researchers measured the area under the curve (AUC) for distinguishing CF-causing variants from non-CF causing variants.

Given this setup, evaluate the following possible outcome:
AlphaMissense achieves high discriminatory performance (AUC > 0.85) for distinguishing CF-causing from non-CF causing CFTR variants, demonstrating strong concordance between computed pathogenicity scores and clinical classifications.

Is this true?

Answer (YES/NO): NO